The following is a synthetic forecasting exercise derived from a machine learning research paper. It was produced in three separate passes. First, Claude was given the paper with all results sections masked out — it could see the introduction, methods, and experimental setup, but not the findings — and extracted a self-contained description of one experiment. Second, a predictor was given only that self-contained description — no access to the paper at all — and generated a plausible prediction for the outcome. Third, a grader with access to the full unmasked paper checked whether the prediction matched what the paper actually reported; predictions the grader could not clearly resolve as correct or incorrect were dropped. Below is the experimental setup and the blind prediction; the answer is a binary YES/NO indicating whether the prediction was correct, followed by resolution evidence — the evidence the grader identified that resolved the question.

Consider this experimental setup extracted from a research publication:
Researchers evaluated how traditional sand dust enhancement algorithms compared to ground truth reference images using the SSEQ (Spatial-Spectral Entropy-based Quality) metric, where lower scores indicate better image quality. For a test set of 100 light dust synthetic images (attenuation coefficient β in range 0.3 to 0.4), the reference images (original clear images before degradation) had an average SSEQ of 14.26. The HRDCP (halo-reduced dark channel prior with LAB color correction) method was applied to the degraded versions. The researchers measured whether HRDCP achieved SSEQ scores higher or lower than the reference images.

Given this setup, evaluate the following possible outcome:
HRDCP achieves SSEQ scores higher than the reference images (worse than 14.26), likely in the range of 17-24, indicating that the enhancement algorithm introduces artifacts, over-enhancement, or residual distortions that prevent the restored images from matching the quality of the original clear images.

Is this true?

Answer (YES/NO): NO